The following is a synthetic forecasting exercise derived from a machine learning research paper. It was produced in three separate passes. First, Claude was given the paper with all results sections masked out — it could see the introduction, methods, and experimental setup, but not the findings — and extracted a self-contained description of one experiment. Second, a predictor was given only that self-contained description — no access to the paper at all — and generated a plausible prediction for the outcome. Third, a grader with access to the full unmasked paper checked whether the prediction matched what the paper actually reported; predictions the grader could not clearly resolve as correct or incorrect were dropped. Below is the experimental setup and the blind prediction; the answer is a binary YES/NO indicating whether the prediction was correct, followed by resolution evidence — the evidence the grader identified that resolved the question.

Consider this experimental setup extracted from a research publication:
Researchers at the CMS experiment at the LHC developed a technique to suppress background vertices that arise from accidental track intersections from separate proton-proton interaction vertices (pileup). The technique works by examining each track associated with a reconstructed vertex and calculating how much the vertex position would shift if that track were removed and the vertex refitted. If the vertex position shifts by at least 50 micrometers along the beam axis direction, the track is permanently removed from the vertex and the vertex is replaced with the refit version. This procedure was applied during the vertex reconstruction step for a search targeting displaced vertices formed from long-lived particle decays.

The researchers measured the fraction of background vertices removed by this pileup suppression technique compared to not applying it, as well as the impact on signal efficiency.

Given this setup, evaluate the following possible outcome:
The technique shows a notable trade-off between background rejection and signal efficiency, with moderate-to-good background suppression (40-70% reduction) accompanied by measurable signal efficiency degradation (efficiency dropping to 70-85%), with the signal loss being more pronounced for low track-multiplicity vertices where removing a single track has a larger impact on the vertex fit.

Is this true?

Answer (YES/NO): NO